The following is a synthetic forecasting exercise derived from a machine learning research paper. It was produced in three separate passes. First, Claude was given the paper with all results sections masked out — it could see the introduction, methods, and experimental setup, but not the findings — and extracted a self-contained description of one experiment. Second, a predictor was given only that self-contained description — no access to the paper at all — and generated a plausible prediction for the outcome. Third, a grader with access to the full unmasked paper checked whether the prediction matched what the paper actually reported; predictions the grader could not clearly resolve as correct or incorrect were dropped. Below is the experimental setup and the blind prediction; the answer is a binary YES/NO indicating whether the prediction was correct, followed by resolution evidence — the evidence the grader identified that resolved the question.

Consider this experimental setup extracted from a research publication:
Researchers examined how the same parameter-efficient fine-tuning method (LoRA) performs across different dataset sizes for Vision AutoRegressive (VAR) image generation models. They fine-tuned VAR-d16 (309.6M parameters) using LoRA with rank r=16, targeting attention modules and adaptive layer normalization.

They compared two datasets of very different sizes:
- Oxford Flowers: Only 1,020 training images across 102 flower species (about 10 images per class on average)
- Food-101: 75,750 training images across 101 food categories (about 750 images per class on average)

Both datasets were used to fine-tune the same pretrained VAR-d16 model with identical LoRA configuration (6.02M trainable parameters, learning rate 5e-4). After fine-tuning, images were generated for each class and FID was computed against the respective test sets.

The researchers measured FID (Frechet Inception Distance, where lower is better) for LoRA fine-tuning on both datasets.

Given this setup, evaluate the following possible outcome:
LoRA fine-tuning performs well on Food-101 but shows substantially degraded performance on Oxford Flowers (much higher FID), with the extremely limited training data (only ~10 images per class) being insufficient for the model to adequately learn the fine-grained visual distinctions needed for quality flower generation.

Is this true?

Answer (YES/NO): NO